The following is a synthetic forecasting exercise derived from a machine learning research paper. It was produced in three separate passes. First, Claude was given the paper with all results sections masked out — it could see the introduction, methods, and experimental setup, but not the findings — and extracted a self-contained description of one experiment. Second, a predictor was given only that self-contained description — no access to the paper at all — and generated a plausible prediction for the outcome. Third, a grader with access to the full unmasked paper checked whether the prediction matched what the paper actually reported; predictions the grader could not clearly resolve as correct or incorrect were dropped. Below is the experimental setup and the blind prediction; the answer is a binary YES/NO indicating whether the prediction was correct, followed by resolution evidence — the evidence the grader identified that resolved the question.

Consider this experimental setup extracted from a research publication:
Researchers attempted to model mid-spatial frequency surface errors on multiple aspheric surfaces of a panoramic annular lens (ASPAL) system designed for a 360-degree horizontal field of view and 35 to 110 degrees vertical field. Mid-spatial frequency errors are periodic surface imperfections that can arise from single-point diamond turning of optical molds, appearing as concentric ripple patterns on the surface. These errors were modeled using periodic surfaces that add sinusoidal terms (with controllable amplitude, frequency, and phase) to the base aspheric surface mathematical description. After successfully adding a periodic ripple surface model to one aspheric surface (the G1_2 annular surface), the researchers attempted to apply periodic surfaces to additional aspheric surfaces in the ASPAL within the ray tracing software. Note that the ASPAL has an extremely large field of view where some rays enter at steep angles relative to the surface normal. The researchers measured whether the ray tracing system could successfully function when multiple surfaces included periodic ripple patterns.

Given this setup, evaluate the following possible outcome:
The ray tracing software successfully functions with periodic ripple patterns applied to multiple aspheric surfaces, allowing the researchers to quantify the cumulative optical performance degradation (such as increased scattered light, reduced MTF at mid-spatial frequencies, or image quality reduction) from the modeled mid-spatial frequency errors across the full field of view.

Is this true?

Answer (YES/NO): NO